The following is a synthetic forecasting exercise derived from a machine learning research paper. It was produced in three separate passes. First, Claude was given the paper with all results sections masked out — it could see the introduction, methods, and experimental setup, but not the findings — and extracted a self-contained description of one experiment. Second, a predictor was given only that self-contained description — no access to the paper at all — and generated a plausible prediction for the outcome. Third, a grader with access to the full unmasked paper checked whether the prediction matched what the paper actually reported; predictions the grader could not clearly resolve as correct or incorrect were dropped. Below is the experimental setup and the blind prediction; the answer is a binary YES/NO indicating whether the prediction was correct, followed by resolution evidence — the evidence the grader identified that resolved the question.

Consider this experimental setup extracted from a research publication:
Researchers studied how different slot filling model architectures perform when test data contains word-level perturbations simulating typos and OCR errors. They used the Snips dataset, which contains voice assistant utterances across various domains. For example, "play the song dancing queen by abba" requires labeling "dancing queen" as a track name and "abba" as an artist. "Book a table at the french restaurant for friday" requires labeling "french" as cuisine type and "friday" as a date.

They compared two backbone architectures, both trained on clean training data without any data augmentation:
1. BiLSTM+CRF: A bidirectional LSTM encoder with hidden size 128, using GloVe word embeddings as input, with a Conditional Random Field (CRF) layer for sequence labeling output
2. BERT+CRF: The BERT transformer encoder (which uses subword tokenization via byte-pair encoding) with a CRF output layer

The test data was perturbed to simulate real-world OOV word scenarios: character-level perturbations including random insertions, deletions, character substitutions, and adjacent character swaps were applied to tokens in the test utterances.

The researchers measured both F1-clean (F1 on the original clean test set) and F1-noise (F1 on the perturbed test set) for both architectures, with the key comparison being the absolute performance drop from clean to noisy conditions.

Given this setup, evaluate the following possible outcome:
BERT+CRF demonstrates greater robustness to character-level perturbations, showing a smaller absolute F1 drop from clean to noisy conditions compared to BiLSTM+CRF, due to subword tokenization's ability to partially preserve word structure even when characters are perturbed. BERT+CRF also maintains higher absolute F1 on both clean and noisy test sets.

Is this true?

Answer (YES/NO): NO